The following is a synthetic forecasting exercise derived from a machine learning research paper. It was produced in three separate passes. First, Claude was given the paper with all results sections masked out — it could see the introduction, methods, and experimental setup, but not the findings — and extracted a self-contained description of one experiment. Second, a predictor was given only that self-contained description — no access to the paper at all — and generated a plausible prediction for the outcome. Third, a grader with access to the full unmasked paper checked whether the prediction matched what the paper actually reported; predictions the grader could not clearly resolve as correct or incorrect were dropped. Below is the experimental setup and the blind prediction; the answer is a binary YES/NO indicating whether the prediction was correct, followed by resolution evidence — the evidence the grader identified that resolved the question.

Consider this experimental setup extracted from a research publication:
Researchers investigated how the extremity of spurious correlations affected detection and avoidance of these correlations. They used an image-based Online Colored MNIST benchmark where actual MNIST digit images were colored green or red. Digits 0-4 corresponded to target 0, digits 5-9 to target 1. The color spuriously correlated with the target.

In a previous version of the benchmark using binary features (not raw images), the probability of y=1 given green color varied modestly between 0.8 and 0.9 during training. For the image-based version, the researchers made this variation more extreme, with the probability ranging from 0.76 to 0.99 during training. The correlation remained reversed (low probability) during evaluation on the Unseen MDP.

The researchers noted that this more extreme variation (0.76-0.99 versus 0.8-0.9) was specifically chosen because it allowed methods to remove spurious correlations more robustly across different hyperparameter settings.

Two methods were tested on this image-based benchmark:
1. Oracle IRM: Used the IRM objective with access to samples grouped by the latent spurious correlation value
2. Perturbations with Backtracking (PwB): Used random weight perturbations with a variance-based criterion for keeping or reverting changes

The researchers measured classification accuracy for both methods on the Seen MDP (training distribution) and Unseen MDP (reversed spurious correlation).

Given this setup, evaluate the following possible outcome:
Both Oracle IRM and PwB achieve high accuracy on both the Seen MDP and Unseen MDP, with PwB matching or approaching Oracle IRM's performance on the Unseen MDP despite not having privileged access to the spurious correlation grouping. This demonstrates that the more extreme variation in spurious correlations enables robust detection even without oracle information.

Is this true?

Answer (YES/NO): YES